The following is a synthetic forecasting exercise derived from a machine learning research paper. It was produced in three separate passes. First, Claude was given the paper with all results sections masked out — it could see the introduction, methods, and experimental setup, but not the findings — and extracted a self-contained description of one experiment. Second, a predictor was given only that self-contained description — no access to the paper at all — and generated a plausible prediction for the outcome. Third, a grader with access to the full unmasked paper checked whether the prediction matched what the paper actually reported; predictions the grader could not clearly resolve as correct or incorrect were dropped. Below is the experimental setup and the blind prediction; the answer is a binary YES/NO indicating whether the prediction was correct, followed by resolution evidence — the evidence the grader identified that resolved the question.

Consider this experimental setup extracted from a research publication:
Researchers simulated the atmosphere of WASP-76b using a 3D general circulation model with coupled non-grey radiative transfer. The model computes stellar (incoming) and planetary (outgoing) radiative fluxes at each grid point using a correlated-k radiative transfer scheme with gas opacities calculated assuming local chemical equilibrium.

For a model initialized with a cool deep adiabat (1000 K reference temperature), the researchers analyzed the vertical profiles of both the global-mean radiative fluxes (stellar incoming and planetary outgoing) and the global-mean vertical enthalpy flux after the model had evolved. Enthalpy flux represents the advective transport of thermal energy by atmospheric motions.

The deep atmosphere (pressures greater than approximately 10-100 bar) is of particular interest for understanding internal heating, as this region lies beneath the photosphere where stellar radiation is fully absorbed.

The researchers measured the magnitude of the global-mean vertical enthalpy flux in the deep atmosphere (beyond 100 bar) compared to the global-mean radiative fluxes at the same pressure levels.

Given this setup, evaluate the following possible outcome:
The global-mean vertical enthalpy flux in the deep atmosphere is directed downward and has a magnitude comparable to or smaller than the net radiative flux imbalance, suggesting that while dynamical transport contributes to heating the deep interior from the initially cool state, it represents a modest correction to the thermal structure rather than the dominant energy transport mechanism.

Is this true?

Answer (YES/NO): NO